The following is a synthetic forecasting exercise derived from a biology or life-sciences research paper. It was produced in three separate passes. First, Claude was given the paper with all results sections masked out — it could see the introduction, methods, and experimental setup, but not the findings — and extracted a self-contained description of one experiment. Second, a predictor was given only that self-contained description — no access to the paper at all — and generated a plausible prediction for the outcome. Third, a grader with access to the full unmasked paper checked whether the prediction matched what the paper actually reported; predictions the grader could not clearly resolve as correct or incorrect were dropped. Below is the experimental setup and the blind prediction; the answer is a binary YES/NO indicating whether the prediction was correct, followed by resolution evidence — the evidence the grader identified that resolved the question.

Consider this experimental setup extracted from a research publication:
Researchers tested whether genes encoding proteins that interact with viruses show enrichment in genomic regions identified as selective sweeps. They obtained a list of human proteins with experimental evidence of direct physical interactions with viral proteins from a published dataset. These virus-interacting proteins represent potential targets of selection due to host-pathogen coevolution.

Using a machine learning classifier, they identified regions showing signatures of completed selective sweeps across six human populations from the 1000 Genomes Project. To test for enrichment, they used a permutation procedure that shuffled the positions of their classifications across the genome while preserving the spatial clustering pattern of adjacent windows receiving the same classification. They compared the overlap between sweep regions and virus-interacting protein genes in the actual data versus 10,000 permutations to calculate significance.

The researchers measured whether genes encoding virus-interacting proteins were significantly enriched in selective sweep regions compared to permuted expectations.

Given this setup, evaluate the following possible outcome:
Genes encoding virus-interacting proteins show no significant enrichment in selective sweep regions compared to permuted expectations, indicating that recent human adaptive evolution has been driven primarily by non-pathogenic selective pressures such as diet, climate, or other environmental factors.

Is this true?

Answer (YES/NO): NO